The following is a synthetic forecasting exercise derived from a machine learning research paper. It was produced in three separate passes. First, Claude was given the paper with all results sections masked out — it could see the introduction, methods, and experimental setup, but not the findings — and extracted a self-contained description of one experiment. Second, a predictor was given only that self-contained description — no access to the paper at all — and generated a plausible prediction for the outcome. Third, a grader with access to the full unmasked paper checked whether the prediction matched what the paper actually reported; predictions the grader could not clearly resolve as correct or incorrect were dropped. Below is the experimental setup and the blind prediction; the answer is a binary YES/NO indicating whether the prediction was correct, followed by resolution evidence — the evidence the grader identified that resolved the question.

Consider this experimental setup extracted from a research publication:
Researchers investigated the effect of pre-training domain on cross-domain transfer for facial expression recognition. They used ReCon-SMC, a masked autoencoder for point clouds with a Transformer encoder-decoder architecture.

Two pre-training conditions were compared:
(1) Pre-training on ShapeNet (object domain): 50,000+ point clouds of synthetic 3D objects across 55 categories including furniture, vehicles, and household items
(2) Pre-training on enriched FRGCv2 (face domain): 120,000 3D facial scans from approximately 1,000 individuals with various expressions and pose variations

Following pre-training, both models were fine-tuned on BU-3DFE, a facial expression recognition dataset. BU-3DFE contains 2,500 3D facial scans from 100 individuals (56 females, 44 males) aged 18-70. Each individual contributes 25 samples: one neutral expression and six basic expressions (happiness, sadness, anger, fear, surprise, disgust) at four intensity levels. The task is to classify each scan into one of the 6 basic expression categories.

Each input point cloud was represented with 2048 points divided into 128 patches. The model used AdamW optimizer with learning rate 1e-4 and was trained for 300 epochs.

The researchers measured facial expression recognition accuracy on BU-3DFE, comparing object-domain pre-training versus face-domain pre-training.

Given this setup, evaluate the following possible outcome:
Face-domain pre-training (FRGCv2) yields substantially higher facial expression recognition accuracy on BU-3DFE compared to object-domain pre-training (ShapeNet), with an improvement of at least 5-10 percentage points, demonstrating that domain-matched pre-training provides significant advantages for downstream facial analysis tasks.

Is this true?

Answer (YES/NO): NO